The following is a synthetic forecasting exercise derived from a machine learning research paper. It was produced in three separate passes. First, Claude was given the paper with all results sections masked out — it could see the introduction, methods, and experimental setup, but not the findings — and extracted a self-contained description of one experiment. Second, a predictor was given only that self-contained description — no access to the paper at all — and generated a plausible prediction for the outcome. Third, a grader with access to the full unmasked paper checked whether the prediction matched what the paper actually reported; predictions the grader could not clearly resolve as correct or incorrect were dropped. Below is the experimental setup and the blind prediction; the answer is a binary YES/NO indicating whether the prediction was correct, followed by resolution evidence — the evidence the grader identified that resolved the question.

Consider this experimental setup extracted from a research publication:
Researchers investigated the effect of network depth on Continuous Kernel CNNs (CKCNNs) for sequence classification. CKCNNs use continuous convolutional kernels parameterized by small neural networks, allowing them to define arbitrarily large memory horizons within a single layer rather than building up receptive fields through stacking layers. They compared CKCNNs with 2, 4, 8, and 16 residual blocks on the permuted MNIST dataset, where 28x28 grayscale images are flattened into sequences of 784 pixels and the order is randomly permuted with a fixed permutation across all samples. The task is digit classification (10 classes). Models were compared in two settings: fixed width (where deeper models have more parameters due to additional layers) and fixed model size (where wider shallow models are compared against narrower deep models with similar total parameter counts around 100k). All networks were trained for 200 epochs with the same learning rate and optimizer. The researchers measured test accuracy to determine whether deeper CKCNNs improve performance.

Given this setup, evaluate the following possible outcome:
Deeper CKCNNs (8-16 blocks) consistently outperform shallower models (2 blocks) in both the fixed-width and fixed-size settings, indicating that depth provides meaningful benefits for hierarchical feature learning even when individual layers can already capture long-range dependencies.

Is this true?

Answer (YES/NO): NO